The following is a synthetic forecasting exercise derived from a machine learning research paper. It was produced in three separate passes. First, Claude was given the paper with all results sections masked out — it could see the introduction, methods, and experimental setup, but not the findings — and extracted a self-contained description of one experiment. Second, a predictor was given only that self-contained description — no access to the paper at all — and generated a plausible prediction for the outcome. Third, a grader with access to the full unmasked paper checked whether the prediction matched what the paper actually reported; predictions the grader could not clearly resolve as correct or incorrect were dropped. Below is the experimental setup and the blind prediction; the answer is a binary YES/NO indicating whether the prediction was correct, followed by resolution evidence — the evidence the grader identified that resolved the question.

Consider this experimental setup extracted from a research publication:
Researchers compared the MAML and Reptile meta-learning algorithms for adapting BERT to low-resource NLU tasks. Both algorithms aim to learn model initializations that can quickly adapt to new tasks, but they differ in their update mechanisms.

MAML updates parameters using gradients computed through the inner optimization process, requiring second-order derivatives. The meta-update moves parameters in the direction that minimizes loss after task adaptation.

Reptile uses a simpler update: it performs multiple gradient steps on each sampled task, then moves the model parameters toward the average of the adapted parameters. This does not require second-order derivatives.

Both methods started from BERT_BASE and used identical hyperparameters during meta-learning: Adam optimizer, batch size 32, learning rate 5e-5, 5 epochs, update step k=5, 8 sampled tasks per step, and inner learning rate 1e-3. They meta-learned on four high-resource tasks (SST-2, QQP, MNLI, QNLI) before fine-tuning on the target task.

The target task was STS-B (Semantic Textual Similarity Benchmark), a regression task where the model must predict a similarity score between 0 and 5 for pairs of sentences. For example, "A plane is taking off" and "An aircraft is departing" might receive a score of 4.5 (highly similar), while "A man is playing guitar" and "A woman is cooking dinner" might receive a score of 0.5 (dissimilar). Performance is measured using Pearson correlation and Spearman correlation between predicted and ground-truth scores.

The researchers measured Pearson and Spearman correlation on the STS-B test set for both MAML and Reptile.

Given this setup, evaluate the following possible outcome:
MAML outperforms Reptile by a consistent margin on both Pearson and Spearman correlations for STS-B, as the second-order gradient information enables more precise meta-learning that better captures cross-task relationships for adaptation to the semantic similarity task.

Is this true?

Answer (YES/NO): NO